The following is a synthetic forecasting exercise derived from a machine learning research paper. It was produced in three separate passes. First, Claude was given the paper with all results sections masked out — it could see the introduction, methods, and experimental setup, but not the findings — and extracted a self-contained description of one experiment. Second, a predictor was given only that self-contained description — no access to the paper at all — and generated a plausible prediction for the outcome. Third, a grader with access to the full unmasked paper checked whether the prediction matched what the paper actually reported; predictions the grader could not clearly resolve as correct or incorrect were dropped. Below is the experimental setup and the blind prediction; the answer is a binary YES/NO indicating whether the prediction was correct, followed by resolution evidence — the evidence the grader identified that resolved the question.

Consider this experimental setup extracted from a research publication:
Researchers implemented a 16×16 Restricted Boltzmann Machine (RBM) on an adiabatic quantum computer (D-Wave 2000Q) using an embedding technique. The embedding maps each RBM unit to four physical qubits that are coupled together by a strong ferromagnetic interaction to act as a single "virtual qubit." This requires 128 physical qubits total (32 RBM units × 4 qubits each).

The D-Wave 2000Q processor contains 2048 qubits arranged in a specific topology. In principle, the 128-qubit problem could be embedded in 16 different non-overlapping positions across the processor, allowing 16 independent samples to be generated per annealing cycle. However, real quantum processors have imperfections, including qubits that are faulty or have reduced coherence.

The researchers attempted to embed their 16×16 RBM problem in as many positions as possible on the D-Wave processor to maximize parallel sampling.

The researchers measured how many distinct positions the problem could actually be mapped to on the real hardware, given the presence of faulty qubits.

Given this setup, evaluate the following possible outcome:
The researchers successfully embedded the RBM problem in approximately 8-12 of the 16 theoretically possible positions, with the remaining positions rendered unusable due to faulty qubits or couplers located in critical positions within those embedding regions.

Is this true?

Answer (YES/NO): YES